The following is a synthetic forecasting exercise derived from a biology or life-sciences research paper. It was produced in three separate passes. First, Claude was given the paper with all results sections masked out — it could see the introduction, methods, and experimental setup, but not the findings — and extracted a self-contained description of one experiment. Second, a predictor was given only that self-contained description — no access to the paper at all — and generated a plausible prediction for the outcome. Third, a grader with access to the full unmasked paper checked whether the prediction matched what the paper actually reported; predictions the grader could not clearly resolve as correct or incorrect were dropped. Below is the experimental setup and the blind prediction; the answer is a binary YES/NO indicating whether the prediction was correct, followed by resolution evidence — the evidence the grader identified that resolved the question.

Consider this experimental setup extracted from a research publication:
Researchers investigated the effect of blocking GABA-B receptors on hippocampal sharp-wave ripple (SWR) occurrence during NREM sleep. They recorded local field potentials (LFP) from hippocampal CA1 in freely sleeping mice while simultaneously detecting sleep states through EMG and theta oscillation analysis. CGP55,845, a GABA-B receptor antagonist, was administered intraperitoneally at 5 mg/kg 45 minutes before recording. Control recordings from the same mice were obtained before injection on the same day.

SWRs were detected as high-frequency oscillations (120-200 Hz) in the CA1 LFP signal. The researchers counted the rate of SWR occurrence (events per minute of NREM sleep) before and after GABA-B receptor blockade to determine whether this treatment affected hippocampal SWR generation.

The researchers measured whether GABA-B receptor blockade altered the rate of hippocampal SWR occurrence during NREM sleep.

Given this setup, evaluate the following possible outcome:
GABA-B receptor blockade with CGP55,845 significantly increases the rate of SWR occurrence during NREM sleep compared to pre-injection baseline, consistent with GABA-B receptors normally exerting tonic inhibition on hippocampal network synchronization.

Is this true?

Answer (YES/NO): NO